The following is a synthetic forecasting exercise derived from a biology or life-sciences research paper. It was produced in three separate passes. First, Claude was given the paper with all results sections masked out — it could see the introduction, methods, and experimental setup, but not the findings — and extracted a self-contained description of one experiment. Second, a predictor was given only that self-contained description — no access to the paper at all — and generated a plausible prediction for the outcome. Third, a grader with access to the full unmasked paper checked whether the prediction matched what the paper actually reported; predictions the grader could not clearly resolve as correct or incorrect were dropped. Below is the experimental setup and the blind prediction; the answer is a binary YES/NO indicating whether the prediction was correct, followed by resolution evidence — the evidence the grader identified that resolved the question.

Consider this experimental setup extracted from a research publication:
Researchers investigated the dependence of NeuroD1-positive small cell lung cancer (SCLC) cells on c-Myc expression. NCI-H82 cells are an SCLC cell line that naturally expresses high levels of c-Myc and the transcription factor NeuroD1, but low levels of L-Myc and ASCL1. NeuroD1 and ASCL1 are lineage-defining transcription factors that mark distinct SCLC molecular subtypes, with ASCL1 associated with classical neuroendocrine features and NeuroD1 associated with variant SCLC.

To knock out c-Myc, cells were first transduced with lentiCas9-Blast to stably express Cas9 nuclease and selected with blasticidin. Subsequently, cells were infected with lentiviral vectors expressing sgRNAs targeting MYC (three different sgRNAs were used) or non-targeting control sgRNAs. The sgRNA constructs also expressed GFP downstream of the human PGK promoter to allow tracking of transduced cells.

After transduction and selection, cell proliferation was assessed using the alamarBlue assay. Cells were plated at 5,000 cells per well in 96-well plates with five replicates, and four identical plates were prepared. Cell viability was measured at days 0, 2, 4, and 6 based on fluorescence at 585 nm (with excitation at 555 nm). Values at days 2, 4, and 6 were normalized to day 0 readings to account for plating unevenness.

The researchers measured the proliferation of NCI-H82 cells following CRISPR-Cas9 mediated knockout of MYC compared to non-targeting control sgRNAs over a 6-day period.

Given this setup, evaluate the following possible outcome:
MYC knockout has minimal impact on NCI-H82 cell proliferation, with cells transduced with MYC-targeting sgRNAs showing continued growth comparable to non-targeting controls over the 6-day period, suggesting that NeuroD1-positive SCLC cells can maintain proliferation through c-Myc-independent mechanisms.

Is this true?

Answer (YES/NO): NO